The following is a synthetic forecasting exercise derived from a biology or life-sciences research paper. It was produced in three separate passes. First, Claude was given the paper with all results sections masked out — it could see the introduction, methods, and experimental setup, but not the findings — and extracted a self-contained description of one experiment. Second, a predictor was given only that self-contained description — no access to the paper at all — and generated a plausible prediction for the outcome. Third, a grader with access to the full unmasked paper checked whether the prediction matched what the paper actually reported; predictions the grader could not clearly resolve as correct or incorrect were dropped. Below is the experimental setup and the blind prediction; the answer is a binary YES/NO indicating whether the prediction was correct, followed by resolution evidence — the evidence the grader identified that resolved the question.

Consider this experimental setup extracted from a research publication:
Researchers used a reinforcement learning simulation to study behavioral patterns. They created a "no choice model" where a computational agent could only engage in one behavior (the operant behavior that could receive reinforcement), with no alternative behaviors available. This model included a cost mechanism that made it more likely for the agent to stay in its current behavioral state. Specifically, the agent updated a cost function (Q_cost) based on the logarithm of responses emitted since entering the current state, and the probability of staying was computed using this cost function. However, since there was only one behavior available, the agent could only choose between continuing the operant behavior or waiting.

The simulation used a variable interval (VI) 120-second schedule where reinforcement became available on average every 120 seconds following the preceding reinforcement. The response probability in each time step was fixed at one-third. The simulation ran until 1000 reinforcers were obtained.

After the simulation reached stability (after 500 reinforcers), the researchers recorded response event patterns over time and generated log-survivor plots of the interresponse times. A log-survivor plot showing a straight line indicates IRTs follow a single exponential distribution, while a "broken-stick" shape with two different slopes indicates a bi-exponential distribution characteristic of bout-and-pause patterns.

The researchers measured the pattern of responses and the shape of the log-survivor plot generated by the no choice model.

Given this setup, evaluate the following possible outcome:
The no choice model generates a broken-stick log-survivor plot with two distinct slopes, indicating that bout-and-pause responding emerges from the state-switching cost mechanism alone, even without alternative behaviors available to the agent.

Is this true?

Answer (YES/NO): NO